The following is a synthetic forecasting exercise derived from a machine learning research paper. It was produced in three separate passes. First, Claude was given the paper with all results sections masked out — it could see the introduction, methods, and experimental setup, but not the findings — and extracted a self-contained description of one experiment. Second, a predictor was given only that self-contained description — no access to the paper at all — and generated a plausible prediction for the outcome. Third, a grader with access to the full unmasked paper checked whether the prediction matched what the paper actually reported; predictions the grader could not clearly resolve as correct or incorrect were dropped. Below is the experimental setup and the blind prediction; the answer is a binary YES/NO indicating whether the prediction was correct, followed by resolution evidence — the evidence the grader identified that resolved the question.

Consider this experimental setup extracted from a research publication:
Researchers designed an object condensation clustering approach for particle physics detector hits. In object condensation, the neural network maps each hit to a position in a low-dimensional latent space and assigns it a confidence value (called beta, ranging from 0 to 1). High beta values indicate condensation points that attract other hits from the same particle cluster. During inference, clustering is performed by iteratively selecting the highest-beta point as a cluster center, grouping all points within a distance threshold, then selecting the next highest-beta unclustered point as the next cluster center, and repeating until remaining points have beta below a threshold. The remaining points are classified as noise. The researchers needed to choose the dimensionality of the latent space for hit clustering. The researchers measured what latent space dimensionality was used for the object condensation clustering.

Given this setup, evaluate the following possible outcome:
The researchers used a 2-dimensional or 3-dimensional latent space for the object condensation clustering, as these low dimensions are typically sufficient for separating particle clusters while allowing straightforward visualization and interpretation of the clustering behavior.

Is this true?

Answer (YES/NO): YES